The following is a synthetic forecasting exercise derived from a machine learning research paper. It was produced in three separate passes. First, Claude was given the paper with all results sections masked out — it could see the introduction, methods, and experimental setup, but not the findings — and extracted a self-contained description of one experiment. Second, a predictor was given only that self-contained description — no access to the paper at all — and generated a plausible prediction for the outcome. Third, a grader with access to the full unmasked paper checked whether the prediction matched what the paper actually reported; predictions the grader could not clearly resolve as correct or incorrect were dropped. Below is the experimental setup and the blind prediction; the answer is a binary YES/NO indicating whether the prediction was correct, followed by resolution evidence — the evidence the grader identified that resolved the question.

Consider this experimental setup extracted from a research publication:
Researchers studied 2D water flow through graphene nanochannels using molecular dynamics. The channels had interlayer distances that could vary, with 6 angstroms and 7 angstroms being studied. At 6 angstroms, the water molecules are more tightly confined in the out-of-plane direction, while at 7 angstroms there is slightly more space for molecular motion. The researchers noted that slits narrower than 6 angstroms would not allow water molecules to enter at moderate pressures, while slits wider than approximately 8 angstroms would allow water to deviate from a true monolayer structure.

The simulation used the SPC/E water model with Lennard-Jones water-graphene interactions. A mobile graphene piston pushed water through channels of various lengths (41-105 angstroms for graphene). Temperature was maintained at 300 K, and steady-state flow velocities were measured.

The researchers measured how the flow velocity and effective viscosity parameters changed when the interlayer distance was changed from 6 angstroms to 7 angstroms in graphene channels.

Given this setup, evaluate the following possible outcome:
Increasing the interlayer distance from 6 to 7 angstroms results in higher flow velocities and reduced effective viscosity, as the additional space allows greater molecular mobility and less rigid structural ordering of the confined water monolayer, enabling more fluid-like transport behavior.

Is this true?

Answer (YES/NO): NO